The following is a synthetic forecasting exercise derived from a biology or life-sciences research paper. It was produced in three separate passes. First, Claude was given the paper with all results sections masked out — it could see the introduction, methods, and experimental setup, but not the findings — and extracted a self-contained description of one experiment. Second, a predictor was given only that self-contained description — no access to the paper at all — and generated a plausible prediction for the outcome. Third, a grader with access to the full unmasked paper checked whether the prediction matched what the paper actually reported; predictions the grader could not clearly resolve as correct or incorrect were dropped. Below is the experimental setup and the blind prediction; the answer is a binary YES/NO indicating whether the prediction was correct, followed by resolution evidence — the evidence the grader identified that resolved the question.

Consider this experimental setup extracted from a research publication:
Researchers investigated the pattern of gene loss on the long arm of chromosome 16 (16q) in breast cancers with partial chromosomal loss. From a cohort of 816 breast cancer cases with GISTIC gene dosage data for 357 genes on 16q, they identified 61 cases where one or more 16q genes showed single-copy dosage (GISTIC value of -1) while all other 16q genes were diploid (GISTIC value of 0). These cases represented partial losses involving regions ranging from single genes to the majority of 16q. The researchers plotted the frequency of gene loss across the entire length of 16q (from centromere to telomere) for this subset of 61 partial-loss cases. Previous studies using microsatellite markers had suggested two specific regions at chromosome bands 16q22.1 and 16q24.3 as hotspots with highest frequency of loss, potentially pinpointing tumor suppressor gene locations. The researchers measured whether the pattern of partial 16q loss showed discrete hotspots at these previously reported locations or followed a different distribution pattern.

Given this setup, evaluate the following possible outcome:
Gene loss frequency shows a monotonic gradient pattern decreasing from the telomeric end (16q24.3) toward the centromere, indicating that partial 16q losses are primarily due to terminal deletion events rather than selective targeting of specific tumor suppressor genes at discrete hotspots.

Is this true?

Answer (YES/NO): NO